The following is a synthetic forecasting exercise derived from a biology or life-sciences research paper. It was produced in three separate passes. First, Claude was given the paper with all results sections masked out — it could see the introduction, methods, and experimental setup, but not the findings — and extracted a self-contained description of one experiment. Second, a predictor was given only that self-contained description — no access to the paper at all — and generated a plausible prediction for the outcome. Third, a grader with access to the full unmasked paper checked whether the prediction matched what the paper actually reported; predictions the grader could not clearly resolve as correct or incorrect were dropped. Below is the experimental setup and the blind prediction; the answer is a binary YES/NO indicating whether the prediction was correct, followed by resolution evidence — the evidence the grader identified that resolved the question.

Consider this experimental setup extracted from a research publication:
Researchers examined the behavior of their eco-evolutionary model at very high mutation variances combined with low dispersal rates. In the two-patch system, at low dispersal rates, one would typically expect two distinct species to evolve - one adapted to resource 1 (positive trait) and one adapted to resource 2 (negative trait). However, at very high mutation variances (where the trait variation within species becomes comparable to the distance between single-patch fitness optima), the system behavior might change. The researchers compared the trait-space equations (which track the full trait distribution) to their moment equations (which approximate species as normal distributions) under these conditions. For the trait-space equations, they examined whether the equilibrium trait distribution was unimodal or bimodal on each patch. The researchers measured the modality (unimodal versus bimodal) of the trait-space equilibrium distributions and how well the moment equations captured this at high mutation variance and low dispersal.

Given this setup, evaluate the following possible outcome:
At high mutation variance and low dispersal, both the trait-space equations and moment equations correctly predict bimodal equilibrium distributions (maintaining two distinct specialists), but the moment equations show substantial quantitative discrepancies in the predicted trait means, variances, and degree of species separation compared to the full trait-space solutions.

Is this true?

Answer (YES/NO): NO